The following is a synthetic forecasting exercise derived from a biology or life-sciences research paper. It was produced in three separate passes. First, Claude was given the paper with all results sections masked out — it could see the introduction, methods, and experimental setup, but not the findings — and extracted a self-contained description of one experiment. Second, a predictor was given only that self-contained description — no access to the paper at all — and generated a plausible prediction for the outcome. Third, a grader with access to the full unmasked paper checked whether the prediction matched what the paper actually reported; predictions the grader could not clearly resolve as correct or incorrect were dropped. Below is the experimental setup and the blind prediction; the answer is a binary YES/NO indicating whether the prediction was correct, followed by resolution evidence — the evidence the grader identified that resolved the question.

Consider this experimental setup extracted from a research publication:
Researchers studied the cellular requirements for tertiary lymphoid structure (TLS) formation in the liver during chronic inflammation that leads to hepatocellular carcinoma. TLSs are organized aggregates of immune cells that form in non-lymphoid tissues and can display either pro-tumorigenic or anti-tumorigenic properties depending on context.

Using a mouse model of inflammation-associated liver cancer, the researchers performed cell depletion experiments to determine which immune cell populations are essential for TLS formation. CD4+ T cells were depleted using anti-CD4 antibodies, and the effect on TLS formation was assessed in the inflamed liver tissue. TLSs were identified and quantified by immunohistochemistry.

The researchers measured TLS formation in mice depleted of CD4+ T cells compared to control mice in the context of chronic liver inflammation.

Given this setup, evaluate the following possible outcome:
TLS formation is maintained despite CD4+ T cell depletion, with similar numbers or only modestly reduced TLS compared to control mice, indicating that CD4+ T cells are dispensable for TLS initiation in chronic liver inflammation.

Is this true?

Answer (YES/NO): NO